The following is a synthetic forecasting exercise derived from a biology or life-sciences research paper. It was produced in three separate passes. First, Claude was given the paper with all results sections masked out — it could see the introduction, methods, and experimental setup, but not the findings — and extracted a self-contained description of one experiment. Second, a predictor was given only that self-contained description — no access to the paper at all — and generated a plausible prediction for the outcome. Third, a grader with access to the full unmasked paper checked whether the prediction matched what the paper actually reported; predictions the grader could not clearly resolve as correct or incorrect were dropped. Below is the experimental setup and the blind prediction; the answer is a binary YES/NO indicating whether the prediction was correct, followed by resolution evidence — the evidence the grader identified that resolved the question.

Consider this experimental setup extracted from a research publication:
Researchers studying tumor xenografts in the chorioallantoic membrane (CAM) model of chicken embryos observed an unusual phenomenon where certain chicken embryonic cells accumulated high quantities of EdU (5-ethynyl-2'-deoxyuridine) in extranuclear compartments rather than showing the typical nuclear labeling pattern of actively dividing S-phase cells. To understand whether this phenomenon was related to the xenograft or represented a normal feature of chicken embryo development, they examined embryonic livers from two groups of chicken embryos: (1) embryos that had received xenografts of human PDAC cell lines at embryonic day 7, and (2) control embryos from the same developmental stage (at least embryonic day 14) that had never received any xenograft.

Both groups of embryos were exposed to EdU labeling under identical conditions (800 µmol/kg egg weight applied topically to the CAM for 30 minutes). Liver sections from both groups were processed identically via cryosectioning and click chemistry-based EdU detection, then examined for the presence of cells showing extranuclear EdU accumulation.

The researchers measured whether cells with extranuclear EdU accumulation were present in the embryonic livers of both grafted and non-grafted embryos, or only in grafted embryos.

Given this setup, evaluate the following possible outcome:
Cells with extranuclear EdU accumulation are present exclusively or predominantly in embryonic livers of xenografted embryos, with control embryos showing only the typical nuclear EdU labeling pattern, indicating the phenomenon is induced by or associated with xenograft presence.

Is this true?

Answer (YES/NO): NO